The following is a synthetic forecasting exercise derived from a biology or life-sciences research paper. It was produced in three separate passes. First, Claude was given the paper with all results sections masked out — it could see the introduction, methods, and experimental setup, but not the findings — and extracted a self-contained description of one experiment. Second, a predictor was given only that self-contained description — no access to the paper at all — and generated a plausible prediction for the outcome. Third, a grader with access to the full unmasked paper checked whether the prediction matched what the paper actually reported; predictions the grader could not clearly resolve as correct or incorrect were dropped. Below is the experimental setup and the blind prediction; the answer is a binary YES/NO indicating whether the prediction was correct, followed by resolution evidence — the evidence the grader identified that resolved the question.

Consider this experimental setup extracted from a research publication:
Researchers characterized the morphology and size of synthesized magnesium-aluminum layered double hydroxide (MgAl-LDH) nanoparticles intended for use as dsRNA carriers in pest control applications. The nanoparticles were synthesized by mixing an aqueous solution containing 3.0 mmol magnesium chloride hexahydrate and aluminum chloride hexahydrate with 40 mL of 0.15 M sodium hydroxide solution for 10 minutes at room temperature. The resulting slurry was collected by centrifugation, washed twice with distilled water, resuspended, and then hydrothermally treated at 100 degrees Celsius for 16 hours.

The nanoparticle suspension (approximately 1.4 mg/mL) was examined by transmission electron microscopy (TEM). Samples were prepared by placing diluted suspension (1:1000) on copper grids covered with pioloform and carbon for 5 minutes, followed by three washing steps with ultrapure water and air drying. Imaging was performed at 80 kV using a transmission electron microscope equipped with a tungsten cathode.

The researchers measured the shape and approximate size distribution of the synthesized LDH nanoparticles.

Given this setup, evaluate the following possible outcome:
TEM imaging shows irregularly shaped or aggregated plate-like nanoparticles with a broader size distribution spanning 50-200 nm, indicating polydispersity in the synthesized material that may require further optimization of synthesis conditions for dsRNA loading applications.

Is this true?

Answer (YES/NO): NO